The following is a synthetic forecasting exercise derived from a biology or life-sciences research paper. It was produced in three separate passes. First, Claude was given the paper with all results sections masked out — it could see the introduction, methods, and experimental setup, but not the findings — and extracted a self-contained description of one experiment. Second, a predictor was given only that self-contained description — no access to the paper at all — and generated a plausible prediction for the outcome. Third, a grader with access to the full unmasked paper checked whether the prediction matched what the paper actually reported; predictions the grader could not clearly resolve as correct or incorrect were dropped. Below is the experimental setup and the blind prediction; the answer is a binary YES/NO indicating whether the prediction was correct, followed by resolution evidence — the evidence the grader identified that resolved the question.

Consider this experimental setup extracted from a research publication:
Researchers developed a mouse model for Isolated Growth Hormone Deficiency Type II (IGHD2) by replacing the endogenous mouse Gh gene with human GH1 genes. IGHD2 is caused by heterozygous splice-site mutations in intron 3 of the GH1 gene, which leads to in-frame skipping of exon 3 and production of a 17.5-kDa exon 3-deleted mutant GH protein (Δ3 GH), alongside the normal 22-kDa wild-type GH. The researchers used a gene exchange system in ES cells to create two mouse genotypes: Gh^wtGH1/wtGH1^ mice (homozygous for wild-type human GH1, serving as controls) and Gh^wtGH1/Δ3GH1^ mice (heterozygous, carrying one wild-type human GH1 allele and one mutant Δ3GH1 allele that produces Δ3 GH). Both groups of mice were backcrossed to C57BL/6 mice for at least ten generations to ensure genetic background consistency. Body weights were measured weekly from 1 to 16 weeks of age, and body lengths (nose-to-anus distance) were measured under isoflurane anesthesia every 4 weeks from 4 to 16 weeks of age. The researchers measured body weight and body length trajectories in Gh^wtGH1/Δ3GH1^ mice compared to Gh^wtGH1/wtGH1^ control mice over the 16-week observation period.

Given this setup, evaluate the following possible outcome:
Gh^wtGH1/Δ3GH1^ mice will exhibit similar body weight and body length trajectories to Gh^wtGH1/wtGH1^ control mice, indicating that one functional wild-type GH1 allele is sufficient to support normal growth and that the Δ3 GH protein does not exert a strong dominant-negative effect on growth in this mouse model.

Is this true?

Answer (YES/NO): NO